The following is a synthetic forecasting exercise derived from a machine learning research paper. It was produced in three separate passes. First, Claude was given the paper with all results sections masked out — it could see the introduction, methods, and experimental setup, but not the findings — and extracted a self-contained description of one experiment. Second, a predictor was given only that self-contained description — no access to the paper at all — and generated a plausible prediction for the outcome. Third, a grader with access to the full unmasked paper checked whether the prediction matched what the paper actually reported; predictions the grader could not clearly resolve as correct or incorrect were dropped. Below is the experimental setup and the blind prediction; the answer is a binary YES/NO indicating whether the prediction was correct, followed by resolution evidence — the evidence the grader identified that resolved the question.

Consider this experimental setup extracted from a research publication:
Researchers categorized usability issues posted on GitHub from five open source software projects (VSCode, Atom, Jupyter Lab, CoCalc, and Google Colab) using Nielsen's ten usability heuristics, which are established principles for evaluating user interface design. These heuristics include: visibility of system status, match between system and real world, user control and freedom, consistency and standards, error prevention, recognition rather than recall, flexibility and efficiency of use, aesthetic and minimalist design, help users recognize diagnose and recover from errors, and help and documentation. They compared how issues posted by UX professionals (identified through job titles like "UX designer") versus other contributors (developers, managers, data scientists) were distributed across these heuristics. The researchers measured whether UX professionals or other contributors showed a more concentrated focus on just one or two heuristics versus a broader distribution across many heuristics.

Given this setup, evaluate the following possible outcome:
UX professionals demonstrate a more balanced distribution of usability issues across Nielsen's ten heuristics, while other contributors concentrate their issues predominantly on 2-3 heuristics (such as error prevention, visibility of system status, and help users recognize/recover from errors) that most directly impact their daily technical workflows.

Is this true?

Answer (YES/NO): NO